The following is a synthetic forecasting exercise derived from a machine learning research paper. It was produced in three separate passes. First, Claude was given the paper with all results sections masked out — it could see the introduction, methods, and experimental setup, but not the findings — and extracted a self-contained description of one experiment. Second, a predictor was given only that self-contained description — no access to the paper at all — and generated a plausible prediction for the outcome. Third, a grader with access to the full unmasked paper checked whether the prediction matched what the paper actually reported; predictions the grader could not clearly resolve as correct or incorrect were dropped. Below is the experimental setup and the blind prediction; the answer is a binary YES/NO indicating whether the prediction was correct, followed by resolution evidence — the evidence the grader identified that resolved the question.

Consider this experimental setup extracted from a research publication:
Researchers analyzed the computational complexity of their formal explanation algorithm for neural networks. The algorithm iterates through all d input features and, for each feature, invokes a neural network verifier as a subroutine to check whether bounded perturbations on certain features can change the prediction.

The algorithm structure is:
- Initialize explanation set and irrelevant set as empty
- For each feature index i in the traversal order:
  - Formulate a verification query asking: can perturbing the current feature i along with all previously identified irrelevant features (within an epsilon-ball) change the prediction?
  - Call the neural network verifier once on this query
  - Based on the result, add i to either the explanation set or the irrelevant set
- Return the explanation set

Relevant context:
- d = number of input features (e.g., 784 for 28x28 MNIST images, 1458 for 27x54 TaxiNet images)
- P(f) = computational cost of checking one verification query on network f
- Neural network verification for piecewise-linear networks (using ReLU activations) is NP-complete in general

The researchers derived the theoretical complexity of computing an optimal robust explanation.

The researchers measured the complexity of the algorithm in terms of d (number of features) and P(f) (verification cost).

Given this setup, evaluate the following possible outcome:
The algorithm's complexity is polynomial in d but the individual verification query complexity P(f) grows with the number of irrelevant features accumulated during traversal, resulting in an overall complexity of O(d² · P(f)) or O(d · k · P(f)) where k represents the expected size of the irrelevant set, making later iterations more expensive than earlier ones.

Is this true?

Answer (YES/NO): NO